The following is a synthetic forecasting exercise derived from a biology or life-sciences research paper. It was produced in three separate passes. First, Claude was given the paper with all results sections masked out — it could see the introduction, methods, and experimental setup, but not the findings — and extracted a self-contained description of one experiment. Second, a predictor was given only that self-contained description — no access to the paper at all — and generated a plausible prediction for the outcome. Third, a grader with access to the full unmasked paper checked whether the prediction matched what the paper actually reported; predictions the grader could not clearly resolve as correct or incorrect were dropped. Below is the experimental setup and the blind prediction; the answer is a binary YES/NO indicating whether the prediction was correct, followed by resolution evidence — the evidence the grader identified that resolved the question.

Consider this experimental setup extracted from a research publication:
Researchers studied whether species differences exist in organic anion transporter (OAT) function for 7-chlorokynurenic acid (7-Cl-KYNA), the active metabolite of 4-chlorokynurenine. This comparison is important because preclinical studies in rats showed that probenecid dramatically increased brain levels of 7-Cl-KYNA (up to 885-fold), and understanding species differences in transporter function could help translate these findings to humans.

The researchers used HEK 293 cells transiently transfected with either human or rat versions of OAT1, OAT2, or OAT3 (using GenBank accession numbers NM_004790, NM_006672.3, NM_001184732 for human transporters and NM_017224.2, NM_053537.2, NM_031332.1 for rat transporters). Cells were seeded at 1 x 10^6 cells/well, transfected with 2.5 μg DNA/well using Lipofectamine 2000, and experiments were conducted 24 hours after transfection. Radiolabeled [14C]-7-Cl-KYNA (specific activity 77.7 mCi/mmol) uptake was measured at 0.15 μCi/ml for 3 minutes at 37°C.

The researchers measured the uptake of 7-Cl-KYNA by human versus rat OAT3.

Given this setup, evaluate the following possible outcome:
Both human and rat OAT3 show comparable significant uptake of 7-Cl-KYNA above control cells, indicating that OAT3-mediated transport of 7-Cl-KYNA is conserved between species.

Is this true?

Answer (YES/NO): NO